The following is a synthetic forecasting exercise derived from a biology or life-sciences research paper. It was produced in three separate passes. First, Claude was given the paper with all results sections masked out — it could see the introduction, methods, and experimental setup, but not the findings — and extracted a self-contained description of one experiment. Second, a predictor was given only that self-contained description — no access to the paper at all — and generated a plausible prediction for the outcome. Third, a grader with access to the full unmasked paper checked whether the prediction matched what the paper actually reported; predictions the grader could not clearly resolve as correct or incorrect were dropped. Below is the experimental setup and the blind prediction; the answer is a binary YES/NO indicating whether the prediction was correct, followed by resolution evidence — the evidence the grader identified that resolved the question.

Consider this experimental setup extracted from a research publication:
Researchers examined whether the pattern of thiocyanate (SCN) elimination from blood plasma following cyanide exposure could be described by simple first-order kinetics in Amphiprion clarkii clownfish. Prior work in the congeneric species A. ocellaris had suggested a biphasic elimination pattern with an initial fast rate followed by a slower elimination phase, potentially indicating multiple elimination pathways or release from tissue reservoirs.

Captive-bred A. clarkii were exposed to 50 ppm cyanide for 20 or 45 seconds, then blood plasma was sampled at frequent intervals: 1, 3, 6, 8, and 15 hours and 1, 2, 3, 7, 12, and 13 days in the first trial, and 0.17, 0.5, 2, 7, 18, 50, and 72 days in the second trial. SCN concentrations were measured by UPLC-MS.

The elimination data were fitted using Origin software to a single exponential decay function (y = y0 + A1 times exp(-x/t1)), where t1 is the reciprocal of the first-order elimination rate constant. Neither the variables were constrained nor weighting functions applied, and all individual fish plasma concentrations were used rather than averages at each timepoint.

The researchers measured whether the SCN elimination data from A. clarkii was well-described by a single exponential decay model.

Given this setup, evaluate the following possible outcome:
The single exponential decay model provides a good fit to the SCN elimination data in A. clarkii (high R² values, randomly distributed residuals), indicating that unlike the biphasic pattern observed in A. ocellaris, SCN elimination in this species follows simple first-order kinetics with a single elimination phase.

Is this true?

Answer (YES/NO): NO